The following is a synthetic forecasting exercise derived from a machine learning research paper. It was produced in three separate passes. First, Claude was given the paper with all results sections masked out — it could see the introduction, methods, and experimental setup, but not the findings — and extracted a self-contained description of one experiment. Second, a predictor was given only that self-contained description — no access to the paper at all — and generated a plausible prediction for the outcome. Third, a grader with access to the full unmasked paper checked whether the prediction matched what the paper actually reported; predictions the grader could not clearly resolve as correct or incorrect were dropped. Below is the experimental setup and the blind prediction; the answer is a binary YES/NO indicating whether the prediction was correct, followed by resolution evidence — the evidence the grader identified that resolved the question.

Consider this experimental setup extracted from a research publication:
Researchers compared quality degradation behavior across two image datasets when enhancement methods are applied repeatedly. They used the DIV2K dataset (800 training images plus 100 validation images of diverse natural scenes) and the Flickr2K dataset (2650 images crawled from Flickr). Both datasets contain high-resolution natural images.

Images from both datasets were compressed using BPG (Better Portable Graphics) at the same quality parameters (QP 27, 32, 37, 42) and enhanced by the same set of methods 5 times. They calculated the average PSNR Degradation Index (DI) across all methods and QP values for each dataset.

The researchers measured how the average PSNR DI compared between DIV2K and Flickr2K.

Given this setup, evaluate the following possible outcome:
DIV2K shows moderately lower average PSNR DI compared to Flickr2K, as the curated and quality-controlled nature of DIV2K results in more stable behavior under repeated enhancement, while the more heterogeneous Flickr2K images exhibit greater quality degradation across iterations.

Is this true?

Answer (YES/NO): YES